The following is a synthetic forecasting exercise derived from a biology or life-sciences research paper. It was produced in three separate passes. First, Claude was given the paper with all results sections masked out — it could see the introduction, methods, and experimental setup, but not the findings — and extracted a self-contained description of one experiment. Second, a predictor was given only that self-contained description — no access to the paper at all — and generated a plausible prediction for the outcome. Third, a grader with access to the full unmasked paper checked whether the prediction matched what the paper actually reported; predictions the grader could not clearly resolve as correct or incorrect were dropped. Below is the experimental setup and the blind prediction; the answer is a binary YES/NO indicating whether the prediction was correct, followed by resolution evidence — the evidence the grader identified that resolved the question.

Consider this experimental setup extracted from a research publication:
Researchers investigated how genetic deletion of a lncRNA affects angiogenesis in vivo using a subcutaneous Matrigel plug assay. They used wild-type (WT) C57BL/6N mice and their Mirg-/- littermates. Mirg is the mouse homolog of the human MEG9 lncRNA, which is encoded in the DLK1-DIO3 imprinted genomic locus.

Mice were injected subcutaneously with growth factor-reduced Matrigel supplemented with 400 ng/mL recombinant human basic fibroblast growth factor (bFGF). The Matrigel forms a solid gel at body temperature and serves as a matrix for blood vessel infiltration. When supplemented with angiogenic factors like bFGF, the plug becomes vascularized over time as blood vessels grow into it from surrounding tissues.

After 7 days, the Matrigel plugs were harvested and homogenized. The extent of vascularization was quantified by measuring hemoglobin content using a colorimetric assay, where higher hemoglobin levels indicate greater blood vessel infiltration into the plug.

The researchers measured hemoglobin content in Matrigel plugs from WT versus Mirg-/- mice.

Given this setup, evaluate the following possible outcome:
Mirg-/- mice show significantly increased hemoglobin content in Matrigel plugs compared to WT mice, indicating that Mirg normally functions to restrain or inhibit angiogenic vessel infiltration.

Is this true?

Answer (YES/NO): NO